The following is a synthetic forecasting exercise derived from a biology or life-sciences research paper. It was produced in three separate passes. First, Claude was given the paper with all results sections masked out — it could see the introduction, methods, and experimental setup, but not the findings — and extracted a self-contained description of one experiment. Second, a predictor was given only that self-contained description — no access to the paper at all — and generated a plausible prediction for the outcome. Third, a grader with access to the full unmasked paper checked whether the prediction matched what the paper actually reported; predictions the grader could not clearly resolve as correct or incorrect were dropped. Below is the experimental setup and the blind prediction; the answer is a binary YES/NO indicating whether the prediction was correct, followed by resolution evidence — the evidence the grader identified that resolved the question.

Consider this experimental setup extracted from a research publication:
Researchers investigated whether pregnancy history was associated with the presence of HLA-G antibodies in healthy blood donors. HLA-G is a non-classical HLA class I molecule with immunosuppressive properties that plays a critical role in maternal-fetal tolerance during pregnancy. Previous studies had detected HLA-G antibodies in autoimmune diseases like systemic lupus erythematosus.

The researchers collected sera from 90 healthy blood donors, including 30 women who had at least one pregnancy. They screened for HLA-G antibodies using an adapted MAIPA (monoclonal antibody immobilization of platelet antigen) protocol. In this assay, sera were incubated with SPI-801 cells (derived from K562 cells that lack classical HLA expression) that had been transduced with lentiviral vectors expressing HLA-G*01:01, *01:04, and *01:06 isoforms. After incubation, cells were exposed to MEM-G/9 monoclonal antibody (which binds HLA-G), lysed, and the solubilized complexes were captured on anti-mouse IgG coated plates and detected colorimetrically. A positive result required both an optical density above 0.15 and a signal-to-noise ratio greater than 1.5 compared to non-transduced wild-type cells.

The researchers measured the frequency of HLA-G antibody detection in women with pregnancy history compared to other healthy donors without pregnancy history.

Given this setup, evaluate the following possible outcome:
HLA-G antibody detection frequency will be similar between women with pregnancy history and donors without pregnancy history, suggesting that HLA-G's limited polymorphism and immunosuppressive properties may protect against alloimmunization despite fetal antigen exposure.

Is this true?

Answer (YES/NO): YES